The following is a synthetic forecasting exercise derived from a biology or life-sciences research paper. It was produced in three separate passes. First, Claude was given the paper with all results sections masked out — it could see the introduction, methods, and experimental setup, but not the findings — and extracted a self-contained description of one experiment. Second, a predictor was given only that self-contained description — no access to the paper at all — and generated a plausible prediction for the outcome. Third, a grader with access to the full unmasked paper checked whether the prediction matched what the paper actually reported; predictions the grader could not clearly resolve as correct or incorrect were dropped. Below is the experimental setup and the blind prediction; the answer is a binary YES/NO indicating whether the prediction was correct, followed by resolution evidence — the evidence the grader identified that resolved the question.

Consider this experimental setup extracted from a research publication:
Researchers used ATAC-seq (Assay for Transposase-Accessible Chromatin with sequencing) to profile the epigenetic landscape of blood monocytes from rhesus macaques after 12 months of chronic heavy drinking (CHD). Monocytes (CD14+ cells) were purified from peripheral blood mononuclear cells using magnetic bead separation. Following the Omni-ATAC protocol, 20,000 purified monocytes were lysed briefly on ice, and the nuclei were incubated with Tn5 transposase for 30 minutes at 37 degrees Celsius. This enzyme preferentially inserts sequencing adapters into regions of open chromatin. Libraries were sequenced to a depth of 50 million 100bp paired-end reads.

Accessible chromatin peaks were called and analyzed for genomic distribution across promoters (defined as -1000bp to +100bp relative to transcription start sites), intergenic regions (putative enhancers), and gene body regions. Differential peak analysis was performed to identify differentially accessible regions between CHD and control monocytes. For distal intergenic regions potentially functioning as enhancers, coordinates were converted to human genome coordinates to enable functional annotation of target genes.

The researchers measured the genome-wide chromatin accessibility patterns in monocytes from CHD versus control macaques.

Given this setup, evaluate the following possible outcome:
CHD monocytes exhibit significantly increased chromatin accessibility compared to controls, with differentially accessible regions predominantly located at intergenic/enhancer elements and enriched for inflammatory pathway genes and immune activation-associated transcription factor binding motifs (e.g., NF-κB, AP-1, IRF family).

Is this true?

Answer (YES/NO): NO